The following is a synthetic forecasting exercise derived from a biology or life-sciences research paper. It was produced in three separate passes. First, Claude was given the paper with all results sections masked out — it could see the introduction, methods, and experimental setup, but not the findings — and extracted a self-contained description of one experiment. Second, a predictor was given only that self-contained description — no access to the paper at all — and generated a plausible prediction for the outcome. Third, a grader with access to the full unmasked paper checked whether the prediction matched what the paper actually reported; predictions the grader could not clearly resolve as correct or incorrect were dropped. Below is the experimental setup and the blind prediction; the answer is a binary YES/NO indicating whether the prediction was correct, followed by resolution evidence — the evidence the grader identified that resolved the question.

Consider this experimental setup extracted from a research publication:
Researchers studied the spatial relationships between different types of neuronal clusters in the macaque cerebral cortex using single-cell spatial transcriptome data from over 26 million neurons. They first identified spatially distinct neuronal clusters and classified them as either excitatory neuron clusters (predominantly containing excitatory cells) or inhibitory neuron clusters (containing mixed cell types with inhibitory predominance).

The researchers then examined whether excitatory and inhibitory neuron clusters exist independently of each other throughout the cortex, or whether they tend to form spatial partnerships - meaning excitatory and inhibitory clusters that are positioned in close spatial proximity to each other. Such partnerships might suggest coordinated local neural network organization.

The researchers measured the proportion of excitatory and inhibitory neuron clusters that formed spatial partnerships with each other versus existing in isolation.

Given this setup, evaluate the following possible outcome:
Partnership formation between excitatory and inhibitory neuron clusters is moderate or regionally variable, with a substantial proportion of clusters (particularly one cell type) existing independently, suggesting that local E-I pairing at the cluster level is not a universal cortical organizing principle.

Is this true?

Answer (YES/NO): NO